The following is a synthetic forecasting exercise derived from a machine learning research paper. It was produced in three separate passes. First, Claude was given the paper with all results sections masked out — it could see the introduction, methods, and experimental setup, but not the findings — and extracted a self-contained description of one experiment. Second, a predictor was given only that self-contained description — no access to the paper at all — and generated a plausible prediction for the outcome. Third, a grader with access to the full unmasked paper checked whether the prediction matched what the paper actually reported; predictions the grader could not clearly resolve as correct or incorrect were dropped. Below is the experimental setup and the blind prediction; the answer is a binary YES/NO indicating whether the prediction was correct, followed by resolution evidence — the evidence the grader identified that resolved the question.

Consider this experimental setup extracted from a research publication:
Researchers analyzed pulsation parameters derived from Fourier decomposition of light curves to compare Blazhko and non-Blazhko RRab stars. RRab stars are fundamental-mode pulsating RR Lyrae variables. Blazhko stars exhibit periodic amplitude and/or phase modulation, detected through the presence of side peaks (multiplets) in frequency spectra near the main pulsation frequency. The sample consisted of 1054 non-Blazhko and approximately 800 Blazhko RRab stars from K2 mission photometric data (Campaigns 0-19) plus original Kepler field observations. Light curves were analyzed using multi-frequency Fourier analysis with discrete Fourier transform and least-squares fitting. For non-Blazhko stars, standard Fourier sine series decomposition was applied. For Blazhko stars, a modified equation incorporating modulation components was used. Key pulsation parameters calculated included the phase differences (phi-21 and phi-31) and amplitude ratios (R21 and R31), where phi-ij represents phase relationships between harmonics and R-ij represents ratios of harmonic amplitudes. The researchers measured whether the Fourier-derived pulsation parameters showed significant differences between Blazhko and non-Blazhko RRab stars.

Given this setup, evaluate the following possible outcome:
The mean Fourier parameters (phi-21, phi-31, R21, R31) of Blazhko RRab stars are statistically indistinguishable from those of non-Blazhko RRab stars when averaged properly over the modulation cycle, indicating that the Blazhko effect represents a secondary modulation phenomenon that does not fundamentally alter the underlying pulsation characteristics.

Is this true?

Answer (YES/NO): NO